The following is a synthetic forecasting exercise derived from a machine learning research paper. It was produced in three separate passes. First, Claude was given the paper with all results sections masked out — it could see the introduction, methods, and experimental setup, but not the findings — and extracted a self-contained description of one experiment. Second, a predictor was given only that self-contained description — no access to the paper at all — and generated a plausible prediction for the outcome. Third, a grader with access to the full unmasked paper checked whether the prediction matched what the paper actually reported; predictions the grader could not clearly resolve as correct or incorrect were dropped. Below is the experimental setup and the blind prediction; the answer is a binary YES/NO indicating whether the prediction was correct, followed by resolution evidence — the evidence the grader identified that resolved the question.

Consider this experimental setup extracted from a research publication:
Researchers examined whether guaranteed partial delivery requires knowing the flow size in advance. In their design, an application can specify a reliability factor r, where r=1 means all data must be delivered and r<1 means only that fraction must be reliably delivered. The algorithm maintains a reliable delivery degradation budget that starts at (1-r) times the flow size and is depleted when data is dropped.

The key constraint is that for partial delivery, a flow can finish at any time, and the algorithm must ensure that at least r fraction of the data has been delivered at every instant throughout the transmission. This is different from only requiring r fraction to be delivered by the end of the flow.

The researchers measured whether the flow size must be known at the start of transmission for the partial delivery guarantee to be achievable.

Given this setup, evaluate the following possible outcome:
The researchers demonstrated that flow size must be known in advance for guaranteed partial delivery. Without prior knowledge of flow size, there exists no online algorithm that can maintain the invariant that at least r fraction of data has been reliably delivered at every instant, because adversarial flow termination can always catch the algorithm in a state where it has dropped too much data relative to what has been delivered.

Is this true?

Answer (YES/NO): YES